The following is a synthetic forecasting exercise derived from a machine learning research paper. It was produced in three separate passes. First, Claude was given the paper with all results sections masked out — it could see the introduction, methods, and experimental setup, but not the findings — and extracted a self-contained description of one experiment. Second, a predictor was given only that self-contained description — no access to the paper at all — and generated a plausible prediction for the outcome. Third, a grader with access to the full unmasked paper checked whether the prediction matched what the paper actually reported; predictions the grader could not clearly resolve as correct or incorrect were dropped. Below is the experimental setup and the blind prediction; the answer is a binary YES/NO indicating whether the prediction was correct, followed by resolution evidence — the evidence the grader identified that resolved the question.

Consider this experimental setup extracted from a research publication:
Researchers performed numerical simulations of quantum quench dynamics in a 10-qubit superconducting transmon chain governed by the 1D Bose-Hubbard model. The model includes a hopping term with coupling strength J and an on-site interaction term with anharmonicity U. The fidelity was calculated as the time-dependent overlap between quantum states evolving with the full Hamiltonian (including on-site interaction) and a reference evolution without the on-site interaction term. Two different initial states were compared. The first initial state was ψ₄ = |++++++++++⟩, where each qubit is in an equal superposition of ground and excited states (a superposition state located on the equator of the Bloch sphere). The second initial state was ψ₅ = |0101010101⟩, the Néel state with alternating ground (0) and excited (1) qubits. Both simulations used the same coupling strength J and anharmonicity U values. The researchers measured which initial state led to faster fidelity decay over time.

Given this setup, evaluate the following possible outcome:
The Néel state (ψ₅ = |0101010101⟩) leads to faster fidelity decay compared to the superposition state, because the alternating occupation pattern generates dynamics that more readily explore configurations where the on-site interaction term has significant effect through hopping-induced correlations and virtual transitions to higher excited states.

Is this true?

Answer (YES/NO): NO